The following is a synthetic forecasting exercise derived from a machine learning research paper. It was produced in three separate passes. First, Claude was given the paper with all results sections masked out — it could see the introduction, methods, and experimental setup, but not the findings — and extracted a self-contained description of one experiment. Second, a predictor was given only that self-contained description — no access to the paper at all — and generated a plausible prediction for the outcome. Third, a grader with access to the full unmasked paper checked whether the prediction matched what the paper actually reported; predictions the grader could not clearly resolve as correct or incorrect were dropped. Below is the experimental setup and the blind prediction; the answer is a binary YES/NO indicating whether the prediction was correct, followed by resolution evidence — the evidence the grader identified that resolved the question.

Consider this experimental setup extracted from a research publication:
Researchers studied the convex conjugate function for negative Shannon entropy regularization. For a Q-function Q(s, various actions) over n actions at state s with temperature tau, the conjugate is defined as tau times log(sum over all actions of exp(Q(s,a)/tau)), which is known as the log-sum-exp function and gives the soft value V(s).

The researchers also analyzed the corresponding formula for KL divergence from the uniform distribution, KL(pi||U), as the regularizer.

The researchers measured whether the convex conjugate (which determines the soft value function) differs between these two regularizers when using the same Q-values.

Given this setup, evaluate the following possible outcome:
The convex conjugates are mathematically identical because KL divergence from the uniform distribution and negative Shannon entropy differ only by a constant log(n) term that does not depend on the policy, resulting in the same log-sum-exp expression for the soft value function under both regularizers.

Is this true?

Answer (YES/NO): NO